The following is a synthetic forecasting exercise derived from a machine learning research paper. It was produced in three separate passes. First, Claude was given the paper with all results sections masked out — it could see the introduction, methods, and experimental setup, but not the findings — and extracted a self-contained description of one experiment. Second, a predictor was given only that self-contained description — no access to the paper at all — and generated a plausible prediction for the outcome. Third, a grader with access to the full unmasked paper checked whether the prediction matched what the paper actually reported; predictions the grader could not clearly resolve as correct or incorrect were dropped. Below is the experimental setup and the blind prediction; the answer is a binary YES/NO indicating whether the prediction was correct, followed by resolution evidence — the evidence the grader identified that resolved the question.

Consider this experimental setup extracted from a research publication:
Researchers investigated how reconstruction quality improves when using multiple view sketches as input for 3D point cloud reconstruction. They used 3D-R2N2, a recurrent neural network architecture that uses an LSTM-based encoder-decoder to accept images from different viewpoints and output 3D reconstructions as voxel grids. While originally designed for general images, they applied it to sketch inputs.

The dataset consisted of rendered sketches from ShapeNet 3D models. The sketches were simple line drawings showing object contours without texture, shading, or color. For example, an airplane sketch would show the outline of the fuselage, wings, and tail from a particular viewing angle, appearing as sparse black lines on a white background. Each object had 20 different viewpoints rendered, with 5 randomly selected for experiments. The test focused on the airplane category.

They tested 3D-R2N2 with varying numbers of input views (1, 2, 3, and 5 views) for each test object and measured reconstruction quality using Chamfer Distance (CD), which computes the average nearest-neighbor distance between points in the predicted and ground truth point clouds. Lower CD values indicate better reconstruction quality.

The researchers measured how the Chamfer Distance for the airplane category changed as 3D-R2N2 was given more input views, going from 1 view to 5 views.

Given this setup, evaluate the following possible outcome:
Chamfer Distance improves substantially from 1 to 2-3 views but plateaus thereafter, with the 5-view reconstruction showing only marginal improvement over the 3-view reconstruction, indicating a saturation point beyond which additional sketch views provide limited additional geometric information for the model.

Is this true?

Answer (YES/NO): NO